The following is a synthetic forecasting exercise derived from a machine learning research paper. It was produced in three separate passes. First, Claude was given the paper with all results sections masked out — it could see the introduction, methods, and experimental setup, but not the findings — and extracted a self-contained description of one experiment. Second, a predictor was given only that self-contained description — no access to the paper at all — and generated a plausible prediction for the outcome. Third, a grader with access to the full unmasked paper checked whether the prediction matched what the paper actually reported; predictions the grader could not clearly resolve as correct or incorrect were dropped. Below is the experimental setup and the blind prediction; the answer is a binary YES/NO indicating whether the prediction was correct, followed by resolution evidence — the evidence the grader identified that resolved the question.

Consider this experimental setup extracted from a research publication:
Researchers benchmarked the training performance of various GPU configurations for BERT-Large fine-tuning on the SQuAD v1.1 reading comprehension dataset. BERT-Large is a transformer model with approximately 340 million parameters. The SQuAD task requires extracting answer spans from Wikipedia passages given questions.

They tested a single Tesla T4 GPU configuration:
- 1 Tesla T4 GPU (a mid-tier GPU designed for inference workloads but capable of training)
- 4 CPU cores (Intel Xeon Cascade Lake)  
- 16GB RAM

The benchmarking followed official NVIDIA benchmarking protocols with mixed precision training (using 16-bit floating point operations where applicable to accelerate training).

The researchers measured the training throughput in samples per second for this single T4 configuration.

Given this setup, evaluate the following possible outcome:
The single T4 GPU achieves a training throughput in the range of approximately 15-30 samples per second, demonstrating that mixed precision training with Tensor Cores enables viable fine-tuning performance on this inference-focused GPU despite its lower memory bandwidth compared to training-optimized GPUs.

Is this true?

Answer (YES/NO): YES